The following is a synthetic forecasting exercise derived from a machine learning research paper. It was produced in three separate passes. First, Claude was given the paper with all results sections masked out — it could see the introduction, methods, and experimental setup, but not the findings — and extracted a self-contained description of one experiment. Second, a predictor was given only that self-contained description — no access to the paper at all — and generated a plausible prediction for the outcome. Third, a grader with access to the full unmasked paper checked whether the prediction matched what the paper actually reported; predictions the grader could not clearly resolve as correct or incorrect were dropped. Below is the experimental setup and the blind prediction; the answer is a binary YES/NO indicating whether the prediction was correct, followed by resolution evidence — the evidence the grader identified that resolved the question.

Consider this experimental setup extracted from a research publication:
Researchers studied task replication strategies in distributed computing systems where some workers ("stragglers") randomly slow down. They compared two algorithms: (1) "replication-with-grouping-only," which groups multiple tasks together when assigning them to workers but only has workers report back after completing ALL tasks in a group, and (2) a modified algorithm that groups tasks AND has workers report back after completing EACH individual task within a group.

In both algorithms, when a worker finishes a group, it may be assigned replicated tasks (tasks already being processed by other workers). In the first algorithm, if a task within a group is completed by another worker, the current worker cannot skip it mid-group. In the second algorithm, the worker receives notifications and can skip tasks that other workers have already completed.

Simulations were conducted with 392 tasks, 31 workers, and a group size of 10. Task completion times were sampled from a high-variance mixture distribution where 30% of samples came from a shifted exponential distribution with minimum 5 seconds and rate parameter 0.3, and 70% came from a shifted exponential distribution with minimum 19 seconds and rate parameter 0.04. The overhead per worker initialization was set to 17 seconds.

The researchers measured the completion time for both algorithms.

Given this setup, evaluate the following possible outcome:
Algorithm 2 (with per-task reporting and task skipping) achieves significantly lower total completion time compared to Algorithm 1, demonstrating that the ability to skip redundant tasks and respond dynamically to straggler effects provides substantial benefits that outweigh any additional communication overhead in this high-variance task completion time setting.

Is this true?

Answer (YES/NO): YES